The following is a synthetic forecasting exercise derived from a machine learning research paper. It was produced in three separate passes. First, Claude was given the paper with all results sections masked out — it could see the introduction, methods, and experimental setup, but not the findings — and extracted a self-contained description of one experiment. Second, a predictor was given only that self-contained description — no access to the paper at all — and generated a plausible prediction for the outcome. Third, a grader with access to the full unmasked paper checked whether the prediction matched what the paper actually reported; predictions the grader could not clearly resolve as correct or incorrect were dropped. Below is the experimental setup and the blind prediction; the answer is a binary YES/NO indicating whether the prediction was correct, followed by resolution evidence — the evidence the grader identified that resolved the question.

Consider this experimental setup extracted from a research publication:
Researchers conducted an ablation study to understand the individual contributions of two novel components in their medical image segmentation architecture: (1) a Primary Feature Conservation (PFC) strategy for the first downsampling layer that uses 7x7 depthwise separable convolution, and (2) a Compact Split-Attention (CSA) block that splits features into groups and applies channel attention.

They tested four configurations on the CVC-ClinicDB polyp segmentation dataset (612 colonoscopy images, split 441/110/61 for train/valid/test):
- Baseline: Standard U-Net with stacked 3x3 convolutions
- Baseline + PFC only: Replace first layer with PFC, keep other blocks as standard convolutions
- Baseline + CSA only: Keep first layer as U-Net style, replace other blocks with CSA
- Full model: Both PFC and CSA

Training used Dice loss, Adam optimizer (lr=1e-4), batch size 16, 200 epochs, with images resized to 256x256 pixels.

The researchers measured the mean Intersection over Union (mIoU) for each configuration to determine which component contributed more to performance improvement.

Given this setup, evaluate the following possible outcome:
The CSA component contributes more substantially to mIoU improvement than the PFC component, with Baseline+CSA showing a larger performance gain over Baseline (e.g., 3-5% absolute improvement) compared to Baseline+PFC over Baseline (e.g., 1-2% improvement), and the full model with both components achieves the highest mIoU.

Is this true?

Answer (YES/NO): YES